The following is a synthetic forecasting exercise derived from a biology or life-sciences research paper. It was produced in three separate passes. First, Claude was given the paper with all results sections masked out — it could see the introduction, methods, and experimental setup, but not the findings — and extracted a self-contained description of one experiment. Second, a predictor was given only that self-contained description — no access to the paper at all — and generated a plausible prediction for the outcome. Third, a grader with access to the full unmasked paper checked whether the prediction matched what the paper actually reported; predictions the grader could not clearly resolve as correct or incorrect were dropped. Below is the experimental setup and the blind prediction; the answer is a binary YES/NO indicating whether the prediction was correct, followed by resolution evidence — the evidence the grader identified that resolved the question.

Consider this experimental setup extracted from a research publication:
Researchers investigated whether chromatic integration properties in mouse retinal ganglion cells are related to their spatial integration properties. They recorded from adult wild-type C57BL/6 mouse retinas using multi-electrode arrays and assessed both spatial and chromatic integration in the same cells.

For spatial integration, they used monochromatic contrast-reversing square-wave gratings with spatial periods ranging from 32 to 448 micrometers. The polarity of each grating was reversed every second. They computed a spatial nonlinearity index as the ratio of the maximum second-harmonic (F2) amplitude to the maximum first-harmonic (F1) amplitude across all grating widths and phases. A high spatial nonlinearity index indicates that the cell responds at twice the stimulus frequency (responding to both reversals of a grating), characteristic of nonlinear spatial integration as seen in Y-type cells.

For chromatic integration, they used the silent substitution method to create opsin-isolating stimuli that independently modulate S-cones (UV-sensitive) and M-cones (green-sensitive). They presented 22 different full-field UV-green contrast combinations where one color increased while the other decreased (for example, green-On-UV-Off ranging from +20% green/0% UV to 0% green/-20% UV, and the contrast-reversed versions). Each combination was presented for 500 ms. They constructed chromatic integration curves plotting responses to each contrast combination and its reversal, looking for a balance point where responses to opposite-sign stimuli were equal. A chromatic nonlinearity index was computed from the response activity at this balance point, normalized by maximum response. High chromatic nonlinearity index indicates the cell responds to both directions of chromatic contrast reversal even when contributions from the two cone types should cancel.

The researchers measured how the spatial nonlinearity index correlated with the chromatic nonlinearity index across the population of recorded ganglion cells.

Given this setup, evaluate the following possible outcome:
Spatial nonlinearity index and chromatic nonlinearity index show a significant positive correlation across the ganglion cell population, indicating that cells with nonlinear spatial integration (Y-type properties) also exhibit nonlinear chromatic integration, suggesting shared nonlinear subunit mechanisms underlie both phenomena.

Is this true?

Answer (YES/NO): NO